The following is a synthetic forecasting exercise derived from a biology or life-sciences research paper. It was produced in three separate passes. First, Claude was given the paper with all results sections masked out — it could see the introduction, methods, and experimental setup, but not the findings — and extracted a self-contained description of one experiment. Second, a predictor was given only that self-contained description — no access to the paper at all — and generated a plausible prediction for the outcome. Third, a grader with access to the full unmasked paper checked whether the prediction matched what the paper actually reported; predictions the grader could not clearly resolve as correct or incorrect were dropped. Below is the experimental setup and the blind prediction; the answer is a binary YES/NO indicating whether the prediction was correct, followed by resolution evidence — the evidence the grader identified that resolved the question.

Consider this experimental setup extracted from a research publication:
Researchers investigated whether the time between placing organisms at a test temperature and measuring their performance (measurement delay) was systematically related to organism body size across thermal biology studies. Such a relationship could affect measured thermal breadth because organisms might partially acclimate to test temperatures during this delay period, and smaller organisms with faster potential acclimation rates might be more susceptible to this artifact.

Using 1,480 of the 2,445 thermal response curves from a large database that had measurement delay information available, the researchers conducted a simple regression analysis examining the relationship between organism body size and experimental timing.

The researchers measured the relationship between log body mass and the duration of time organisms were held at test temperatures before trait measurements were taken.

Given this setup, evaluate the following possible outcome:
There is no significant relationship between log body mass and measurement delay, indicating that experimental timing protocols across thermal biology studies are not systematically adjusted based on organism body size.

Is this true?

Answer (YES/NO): NO